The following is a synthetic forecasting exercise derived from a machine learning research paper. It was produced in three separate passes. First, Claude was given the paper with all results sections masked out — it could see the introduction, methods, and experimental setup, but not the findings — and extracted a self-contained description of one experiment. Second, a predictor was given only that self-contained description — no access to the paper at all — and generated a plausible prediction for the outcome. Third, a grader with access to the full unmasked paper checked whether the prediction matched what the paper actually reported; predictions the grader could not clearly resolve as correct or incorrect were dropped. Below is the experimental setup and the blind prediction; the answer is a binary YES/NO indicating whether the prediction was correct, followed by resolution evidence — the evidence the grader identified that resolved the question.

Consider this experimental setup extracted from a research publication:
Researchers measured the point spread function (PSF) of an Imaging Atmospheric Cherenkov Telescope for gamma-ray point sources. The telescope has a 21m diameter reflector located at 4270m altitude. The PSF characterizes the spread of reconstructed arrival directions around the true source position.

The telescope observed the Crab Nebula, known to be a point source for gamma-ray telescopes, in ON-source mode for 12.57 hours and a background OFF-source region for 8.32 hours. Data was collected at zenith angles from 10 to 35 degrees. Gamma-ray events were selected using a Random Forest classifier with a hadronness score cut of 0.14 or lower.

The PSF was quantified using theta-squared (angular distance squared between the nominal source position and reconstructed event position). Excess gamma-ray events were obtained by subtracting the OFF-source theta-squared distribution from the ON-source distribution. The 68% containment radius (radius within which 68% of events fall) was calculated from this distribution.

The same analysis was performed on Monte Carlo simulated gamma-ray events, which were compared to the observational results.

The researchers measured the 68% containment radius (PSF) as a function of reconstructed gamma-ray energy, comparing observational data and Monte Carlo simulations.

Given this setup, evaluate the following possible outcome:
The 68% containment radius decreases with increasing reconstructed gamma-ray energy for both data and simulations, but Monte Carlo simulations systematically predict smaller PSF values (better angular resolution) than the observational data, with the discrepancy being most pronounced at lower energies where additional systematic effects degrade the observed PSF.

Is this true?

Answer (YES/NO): NO